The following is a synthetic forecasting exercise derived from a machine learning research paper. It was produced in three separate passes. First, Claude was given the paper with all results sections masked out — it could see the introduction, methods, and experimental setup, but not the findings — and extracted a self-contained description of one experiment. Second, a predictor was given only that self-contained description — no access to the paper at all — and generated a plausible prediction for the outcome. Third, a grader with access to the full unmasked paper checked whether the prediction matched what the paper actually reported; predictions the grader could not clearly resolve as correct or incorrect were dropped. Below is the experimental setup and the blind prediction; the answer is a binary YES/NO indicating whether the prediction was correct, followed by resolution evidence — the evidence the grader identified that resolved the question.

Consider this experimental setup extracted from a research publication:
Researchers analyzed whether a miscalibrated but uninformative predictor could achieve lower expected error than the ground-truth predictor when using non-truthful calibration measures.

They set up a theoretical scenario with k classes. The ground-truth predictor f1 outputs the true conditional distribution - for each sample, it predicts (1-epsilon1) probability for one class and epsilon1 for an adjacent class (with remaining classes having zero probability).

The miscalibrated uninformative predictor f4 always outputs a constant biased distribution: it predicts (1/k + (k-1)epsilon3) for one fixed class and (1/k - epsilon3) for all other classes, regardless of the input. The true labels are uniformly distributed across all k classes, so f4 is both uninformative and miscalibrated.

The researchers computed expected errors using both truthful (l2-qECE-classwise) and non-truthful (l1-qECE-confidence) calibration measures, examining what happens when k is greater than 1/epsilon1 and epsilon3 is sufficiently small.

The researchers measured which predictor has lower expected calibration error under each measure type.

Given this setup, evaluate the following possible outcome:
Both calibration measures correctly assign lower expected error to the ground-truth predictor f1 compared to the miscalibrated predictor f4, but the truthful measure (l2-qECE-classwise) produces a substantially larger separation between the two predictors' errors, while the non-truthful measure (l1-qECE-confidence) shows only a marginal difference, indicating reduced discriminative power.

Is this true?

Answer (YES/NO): NO